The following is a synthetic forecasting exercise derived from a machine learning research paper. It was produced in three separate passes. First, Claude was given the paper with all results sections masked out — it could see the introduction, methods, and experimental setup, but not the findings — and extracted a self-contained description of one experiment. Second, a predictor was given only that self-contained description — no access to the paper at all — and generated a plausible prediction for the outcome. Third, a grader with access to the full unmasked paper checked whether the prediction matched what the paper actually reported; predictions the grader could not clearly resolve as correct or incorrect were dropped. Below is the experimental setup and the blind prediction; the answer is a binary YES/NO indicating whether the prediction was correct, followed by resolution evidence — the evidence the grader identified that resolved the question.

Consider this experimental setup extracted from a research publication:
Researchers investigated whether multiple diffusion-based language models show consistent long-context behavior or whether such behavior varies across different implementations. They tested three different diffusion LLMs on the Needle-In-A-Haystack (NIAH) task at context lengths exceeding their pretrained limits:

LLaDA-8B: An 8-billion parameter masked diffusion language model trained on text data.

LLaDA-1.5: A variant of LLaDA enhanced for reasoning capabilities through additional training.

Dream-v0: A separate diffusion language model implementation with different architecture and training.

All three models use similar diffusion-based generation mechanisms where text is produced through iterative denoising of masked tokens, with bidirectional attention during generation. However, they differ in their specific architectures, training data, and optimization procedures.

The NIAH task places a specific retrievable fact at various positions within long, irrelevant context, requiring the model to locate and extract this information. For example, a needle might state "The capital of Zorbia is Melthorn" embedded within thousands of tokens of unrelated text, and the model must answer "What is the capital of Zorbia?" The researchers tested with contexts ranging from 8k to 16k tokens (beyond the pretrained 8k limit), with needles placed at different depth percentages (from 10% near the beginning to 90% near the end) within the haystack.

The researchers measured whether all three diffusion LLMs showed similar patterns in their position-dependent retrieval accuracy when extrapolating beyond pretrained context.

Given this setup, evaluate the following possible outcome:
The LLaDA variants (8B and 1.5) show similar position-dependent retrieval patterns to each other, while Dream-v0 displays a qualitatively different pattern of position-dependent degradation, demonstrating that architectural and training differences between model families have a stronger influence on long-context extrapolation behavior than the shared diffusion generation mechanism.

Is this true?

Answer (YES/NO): NO